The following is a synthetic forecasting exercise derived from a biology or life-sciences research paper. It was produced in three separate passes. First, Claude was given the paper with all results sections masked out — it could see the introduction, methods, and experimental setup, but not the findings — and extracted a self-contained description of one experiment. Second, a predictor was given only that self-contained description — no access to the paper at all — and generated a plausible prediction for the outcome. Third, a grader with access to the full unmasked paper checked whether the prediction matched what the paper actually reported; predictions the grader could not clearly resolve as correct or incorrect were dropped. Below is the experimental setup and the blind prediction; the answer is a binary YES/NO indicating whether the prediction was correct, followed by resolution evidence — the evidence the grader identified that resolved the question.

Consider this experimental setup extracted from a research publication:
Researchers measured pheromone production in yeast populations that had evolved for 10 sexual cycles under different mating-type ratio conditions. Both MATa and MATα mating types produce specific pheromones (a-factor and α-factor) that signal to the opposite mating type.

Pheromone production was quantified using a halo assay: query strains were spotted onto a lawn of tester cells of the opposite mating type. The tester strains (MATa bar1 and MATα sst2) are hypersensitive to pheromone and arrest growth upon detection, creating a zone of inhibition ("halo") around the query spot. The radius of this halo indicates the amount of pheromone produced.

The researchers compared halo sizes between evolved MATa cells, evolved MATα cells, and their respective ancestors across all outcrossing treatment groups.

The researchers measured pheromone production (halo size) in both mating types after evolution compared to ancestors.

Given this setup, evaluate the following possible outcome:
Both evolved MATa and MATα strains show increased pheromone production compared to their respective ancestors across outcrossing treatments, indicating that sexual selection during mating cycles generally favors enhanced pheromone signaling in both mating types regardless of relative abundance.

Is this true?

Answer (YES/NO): YES